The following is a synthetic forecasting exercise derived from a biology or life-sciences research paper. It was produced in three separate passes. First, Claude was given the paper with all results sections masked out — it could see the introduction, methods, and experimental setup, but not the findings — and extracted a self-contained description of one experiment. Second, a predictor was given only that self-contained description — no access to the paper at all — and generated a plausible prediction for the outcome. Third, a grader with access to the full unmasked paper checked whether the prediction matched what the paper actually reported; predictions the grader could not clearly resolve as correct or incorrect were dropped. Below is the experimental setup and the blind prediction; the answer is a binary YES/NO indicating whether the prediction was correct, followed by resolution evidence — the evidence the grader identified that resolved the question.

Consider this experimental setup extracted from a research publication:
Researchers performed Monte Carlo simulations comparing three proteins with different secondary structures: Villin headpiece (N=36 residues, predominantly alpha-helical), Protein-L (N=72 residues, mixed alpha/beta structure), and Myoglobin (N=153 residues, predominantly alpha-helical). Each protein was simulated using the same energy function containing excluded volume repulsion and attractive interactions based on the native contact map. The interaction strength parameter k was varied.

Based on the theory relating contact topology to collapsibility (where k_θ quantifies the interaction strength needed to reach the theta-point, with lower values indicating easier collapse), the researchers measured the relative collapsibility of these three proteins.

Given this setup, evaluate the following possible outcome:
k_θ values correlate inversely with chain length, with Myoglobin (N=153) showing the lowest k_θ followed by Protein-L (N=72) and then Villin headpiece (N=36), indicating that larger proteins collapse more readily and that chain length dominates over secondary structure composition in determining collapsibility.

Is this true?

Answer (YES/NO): NO